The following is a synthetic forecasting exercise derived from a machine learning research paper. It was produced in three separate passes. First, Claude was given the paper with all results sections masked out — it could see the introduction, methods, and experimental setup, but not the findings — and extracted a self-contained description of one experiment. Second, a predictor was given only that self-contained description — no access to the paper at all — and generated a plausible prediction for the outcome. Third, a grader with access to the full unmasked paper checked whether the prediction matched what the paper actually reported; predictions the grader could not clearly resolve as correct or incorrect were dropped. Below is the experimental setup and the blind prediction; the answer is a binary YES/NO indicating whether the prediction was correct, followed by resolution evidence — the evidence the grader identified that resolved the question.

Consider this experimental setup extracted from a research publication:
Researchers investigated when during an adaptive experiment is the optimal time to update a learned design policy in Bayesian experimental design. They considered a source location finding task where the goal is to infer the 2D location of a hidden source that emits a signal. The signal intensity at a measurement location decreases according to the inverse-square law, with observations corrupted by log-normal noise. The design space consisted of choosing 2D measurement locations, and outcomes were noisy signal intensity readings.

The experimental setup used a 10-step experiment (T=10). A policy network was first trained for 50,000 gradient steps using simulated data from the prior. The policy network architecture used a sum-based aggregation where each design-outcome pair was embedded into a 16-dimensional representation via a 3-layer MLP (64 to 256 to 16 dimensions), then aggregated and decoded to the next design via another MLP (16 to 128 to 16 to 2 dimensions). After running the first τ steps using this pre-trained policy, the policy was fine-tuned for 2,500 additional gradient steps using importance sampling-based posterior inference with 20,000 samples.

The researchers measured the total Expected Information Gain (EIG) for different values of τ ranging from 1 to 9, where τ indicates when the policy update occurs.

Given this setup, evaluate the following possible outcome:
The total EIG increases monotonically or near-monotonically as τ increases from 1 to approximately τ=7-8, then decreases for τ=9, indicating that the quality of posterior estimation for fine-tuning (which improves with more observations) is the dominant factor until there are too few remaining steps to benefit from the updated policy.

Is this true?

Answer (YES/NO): NO